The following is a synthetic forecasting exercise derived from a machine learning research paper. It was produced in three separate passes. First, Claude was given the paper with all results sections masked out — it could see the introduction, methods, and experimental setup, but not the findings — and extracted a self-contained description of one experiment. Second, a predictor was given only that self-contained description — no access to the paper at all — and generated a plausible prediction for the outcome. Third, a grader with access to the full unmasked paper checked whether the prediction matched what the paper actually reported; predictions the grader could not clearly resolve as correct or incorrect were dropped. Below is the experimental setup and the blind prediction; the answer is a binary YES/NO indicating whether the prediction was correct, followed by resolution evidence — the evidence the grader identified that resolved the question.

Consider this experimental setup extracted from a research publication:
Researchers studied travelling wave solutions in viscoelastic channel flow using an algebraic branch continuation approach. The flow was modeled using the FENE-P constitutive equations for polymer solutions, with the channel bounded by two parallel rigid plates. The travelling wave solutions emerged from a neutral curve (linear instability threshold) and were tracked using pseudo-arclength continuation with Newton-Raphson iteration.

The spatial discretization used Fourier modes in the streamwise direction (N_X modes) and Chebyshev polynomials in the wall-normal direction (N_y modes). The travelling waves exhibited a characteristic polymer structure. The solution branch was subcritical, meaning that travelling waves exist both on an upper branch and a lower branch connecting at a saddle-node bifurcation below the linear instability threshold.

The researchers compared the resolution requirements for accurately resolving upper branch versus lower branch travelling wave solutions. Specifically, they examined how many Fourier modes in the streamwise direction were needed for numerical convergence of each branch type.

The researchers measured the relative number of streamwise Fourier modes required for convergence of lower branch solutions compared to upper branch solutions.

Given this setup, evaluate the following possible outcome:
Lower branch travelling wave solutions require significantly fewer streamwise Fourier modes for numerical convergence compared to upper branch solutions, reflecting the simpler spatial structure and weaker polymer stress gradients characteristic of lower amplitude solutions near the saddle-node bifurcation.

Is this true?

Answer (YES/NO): YES